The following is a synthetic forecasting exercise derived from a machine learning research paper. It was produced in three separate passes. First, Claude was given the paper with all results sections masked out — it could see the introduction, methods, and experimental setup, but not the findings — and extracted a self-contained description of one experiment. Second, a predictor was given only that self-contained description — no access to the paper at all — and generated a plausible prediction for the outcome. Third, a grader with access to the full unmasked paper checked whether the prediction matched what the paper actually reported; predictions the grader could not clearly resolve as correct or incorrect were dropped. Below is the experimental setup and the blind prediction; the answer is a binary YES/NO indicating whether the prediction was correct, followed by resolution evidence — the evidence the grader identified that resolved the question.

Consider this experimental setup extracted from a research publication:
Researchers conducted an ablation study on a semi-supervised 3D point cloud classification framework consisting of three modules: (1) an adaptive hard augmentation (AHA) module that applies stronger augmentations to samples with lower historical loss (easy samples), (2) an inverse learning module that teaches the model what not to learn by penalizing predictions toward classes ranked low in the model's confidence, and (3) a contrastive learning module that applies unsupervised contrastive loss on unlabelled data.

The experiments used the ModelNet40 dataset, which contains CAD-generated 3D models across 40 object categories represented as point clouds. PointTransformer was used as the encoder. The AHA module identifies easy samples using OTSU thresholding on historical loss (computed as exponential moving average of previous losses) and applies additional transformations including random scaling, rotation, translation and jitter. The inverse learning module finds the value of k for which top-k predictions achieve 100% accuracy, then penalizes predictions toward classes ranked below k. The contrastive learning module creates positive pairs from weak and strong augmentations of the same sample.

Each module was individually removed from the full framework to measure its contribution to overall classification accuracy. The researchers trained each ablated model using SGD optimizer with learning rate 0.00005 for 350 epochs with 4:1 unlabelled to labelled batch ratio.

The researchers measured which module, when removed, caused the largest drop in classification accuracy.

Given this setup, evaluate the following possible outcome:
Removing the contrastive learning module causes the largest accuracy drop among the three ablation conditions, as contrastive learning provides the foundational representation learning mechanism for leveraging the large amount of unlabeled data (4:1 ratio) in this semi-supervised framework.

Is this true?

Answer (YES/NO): NO